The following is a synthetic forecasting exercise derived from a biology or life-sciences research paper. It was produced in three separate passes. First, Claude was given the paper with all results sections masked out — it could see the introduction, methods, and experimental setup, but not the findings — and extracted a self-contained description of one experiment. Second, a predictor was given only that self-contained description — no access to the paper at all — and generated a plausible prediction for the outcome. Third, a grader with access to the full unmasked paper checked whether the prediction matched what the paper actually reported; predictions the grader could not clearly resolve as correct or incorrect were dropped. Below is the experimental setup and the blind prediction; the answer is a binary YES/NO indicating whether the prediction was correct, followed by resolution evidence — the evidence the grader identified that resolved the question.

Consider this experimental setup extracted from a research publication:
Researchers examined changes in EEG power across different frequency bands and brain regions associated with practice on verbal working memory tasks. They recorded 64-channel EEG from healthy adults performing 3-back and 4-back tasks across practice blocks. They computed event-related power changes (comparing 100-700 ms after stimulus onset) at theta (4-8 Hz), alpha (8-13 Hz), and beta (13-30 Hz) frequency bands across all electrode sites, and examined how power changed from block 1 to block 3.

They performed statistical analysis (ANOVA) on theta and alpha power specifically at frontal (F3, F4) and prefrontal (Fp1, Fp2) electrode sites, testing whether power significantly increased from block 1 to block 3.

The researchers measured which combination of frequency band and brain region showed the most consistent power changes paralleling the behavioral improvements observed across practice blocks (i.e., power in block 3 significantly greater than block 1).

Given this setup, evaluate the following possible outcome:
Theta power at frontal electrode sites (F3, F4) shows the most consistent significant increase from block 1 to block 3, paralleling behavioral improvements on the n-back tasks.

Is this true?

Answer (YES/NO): NO